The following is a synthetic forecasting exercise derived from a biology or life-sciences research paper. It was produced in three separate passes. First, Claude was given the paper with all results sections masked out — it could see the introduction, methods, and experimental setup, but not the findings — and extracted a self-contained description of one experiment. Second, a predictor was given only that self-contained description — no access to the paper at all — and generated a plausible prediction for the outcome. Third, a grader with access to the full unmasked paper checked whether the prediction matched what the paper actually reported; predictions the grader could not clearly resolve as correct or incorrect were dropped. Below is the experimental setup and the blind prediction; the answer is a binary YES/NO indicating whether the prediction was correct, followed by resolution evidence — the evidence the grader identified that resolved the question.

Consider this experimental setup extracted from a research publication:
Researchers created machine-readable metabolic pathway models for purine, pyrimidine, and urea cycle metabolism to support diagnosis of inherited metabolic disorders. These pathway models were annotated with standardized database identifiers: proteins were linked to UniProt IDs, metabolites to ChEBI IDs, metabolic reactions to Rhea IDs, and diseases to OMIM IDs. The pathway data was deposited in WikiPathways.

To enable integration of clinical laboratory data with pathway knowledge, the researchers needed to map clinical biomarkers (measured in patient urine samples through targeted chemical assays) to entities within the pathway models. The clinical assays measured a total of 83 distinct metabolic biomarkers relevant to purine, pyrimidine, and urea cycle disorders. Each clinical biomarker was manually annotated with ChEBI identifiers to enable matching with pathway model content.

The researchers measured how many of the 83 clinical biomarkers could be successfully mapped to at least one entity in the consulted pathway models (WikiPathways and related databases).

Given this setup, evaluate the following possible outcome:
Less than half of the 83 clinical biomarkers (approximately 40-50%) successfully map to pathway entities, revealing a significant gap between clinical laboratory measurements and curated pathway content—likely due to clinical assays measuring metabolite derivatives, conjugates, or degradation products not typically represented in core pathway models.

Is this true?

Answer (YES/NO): NO